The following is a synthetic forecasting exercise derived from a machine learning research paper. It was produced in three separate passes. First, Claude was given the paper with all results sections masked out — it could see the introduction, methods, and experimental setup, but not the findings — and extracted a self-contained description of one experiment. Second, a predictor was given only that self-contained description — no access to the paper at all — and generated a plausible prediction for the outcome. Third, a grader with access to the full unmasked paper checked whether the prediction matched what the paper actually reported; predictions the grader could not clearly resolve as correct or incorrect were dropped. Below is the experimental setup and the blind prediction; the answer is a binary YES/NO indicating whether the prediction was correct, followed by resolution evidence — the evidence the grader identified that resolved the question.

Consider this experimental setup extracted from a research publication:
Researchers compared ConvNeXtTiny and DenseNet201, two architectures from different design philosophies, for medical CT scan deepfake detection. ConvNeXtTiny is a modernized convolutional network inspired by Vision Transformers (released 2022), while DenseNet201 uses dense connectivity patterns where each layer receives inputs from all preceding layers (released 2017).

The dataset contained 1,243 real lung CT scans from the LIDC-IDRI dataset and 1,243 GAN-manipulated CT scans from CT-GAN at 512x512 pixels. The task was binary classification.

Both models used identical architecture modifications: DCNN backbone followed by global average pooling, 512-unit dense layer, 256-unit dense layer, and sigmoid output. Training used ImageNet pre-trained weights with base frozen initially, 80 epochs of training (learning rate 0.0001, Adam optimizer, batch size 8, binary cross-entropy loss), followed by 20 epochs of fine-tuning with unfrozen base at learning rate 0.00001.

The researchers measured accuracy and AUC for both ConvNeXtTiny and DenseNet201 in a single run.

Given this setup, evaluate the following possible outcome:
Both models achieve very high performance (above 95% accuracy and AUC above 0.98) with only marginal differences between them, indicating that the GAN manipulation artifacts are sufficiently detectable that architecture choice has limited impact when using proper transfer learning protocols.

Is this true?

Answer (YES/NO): YES